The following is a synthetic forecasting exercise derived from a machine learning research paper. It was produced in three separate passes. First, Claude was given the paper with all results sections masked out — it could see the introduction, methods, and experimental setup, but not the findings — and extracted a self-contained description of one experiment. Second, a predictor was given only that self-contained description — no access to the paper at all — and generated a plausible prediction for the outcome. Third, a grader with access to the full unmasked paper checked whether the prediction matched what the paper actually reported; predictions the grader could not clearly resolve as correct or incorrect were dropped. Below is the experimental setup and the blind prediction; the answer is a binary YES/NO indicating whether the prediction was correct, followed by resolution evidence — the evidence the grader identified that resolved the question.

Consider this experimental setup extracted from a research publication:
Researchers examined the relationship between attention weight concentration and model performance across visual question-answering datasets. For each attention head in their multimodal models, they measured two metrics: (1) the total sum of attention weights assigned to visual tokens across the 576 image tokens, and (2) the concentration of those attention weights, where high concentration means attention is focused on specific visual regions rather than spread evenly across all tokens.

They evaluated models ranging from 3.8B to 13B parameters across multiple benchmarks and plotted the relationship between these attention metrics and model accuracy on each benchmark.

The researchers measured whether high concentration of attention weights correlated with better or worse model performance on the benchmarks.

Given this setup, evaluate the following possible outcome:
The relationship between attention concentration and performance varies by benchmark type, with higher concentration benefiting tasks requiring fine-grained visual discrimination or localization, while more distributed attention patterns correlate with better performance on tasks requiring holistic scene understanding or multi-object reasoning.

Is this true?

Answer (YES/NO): NO